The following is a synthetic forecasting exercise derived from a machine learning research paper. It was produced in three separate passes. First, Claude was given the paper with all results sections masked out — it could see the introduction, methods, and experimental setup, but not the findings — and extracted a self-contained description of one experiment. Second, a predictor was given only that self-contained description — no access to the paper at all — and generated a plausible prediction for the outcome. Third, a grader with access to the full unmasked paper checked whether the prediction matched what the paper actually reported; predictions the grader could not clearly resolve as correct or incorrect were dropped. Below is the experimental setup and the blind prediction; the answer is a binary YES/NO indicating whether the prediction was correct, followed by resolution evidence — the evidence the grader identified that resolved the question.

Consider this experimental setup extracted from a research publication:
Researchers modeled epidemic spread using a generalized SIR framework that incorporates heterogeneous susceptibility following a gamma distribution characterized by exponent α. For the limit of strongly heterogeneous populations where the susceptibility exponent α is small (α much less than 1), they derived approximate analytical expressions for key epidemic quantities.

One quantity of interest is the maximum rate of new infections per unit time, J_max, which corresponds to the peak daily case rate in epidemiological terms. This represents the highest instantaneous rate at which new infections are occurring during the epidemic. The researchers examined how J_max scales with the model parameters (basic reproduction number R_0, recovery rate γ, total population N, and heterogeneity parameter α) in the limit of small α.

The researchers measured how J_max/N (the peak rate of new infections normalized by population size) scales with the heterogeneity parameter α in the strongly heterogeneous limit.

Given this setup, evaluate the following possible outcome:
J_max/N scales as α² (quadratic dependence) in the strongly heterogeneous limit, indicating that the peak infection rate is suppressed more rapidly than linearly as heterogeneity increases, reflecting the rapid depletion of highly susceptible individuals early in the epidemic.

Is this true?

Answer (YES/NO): NO